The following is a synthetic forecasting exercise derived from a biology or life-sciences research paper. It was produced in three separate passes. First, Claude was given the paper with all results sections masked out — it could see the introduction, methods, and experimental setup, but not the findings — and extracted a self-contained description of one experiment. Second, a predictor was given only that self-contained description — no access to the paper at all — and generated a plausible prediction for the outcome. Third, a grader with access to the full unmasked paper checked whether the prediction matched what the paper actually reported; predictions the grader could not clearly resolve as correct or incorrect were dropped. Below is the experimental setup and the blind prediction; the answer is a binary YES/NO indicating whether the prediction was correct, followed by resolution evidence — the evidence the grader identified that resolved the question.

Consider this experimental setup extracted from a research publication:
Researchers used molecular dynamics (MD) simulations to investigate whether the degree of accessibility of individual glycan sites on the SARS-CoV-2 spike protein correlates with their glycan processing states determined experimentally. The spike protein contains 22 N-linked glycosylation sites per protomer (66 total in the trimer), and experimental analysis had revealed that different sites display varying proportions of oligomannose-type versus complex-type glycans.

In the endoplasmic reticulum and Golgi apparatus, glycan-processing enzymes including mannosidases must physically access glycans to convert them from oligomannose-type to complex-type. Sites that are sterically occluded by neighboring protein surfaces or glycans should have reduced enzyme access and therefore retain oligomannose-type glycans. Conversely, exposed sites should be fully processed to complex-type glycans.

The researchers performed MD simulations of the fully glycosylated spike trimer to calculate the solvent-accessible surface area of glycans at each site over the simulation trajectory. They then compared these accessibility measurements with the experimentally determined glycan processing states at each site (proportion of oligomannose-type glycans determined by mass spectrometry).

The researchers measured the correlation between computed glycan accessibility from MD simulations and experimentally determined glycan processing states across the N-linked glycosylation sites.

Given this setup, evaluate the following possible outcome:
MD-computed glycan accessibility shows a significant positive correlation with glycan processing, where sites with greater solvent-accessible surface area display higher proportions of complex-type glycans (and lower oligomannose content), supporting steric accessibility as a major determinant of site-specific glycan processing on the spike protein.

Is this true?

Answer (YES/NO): YES